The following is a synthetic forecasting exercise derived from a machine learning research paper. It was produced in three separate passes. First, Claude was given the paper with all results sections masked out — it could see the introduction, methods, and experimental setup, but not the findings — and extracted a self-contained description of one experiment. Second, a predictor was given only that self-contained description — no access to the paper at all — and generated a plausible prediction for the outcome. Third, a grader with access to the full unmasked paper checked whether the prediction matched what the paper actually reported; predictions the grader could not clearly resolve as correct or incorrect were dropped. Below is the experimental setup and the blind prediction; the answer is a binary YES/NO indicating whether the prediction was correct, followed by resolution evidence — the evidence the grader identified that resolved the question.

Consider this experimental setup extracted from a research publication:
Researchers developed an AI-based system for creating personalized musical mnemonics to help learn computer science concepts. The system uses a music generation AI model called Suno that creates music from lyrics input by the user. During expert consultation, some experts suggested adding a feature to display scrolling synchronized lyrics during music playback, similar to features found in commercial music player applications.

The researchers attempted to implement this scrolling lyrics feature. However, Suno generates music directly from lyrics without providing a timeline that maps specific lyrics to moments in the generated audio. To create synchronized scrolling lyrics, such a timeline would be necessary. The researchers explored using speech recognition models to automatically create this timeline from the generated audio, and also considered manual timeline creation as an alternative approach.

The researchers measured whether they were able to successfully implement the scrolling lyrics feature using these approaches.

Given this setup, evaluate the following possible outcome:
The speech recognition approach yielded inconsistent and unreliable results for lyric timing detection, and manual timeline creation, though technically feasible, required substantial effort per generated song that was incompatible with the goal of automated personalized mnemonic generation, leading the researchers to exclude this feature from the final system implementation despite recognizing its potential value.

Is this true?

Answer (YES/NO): NO